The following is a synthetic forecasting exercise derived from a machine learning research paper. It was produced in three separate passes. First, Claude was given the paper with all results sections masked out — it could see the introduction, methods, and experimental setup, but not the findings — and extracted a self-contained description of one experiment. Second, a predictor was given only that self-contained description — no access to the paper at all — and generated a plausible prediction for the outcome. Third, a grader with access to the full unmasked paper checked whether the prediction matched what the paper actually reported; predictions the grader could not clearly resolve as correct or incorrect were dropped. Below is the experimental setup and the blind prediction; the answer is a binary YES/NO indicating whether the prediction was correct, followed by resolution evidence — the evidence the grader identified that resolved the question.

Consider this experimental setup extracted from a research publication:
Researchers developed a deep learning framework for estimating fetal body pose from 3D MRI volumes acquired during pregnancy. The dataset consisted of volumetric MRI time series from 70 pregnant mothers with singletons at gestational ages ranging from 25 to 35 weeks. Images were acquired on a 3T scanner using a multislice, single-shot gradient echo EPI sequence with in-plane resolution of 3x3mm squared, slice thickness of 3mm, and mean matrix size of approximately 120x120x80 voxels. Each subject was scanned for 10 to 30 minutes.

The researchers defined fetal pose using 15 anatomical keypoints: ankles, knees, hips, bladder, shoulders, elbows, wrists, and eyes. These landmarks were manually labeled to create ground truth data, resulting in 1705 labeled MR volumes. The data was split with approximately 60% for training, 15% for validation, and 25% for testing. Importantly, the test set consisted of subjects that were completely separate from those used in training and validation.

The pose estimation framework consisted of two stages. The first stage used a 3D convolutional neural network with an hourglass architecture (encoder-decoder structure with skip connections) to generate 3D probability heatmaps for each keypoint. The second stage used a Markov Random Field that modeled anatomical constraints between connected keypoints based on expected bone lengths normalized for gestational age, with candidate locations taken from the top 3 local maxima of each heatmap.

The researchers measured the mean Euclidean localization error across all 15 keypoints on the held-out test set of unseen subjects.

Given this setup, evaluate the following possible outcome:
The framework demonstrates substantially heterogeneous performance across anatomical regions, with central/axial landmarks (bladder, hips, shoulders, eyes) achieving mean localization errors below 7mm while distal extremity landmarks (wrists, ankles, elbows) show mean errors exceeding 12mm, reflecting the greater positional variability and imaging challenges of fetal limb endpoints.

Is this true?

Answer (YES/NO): NO